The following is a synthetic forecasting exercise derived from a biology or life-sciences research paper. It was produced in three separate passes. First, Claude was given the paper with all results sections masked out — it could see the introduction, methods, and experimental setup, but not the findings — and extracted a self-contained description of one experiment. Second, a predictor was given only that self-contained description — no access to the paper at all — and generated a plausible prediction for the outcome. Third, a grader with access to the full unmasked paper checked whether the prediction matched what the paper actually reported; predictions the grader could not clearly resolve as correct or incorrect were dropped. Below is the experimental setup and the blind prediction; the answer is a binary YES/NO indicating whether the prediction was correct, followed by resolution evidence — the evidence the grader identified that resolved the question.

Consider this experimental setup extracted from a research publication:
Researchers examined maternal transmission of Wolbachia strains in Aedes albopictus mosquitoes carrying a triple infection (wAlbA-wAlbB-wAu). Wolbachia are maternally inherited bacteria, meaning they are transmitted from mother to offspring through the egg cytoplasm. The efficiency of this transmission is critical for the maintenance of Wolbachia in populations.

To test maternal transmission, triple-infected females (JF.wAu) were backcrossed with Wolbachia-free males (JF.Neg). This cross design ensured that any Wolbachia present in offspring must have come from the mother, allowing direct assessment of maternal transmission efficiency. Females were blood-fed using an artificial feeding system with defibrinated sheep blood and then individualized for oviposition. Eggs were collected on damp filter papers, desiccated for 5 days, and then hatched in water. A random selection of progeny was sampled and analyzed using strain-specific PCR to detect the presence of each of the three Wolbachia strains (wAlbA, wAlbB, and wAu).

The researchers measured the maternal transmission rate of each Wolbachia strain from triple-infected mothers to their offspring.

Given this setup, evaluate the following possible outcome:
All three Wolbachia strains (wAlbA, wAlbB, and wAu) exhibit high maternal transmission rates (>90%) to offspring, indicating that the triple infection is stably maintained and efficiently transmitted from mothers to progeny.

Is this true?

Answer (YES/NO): YES